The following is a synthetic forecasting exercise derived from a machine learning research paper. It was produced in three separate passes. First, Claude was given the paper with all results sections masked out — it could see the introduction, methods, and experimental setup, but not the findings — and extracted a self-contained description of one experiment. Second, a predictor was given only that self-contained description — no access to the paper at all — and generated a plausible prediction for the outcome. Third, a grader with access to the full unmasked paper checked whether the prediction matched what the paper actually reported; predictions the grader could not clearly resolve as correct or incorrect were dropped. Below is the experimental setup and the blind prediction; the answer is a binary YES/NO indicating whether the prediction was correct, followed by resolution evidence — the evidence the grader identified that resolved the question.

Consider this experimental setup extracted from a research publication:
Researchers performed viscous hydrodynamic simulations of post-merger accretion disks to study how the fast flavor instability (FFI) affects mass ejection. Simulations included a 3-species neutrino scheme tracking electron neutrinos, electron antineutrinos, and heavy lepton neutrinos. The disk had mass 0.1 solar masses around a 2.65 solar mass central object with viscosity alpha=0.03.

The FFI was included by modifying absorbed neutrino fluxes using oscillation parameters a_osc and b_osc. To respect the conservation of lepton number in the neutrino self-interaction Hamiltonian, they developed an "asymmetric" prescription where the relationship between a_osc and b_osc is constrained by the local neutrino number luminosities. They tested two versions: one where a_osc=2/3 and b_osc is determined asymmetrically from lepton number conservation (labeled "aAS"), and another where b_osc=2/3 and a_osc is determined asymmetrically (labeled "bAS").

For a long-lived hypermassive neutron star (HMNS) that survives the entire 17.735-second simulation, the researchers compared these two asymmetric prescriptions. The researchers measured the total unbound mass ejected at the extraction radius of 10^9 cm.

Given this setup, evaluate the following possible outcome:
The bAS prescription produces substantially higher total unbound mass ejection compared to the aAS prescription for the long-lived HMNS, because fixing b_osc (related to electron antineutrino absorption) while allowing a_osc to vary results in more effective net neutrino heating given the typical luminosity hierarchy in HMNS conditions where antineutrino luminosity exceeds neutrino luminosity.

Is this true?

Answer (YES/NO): NO